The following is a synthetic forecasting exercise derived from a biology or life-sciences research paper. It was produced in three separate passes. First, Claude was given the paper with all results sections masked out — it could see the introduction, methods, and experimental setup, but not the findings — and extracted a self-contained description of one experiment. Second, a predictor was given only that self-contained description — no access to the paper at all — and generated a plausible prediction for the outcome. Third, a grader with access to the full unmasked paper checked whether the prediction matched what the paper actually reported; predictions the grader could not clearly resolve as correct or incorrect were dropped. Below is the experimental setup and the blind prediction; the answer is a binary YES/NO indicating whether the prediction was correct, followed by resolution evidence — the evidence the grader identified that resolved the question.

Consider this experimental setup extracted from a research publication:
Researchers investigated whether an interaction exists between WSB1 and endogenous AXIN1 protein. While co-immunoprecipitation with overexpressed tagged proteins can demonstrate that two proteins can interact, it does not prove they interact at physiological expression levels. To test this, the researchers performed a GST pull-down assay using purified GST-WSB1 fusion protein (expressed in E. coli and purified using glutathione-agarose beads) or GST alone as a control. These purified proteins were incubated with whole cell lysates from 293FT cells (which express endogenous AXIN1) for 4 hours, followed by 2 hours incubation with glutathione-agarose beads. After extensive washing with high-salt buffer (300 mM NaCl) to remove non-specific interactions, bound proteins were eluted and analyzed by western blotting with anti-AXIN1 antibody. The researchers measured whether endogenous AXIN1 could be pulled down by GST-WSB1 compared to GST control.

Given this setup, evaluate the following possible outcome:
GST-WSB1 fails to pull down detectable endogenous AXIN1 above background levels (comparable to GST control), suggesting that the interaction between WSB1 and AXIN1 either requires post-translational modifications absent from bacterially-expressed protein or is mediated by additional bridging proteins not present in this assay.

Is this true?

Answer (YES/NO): NO